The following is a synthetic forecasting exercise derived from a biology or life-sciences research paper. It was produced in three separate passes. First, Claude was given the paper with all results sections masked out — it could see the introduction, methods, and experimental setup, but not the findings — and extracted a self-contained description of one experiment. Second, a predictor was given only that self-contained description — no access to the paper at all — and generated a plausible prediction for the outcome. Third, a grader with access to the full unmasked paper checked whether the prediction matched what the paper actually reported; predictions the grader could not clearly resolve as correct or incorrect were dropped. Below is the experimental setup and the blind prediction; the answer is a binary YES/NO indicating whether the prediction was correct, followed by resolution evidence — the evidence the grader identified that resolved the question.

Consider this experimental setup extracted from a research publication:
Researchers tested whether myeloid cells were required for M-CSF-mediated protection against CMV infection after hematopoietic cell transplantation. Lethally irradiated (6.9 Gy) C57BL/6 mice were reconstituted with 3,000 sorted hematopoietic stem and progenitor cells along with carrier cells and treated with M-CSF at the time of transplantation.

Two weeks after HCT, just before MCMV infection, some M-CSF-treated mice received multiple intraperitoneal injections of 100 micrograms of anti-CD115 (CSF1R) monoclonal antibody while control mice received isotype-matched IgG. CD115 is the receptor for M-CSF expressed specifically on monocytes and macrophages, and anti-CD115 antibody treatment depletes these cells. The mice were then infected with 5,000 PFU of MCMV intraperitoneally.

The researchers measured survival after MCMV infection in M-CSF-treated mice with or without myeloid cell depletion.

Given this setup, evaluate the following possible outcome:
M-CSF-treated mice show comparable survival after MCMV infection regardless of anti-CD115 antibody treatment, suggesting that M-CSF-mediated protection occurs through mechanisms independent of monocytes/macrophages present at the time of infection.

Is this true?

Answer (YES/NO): NO